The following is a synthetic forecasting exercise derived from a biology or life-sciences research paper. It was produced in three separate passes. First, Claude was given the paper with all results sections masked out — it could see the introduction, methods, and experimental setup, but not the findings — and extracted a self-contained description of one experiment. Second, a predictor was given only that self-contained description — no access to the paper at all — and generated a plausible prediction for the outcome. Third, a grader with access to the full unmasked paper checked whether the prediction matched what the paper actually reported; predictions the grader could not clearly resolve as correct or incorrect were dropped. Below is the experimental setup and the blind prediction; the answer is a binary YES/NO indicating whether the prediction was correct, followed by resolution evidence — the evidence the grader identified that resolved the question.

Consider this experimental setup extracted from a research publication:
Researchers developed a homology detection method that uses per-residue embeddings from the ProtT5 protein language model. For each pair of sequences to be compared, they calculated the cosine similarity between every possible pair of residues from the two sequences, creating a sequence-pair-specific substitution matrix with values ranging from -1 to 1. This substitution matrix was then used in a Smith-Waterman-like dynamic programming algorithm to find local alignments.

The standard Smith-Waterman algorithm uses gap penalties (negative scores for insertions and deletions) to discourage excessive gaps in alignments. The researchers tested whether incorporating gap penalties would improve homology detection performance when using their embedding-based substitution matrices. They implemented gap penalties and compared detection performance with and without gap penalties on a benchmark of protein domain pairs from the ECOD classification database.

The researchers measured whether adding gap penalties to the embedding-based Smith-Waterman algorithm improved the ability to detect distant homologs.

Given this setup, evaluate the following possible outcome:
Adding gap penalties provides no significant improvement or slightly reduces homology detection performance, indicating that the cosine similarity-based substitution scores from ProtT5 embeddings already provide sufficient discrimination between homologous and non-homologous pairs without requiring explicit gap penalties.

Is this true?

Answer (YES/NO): YES